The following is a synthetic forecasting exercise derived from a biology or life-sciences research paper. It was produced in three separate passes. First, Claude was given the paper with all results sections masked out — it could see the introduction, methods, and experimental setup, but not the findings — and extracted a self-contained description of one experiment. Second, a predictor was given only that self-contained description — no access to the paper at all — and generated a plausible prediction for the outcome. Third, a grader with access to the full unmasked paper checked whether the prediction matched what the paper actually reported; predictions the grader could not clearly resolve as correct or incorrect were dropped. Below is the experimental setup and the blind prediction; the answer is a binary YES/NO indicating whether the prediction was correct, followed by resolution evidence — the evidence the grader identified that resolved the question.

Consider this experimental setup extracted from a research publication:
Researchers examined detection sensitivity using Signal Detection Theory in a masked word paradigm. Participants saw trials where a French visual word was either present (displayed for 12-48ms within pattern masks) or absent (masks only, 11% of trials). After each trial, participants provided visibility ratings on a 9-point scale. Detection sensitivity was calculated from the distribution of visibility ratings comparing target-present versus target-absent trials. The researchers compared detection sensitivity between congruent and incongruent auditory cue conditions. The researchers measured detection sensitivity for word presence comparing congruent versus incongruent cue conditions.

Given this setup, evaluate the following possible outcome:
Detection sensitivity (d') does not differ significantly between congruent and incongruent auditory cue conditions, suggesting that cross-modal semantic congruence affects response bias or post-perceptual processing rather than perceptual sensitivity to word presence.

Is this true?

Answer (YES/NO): NO